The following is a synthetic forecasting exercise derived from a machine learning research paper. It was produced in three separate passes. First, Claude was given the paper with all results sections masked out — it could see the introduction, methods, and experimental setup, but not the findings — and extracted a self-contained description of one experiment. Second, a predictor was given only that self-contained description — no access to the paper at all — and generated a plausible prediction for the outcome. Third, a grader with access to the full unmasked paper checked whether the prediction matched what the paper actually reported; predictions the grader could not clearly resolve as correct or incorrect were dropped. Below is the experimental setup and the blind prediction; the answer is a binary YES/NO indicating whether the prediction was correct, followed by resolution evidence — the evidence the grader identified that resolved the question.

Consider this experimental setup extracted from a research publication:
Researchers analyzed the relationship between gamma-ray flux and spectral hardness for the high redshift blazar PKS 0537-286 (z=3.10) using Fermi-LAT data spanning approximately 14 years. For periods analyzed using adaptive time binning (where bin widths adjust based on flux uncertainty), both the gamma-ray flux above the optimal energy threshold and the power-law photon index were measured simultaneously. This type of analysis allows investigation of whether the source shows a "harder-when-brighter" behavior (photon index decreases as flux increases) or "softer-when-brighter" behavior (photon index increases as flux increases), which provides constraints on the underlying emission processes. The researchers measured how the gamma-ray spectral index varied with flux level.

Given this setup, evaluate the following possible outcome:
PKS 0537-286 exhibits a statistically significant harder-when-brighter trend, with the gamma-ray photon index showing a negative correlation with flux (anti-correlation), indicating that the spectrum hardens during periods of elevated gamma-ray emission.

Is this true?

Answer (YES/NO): YES